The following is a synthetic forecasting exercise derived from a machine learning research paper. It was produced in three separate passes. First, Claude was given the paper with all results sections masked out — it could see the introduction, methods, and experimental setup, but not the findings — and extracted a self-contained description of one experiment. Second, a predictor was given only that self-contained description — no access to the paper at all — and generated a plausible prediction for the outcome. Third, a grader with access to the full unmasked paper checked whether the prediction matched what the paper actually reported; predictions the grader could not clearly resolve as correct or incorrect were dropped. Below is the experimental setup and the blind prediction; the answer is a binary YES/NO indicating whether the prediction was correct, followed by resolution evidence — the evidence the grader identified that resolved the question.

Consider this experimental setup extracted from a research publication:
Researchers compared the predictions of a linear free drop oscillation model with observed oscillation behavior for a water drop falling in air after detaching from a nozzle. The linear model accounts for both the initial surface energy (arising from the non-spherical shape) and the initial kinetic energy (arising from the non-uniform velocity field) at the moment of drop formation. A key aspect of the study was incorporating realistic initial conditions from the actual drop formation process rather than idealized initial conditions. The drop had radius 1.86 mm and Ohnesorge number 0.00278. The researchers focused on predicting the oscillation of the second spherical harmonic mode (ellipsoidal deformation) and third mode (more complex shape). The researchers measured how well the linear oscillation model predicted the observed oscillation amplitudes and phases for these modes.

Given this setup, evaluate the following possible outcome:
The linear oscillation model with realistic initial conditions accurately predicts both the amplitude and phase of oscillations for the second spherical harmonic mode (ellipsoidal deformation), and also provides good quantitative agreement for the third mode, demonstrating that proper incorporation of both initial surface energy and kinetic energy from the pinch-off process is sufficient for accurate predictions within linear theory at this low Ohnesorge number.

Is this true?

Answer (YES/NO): YES